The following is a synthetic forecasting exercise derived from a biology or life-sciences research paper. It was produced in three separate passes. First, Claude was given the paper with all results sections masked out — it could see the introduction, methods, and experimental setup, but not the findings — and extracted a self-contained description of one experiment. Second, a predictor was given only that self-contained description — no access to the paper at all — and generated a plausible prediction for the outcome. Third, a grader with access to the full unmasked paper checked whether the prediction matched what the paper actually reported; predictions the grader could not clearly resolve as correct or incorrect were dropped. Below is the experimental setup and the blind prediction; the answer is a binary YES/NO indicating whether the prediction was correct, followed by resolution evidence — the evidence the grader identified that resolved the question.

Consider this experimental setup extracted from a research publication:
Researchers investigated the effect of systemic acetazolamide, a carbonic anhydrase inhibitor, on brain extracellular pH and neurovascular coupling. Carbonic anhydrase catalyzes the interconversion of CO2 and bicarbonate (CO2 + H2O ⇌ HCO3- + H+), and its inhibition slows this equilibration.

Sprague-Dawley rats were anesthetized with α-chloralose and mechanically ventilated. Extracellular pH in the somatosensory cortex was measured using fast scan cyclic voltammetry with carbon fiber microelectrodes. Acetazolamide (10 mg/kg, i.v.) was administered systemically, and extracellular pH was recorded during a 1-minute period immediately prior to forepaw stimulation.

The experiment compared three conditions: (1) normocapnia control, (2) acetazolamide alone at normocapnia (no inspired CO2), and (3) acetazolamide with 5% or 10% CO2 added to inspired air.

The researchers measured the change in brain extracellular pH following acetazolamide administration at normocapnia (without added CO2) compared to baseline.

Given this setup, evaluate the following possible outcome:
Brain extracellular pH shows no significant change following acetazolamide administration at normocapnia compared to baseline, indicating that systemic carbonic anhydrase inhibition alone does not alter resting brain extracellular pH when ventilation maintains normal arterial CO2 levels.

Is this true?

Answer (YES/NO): NO